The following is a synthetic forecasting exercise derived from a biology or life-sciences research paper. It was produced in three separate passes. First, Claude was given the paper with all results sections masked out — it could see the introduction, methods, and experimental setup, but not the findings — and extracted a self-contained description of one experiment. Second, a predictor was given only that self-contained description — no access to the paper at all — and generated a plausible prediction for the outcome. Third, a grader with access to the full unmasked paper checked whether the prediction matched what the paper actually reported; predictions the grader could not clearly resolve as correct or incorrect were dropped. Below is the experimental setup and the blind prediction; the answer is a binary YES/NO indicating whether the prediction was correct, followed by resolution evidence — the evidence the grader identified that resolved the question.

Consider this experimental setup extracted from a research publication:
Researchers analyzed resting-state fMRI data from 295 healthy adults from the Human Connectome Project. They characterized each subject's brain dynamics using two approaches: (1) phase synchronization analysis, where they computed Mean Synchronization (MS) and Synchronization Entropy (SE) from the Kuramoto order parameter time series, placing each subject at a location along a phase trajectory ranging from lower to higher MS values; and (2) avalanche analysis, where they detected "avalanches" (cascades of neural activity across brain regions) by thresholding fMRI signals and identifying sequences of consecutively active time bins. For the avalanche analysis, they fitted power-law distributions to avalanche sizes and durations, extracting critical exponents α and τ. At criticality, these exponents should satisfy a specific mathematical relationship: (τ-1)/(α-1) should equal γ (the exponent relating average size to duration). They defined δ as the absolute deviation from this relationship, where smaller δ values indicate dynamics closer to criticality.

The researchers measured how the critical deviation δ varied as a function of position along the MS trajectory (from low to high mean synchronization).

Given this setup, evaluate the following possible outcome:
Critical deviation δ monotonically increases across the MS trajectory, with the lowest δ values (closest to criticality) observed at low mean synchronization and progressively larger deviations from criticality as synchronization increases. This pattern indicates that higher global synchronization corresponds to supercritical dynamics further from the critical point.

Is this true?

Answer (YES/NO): NO